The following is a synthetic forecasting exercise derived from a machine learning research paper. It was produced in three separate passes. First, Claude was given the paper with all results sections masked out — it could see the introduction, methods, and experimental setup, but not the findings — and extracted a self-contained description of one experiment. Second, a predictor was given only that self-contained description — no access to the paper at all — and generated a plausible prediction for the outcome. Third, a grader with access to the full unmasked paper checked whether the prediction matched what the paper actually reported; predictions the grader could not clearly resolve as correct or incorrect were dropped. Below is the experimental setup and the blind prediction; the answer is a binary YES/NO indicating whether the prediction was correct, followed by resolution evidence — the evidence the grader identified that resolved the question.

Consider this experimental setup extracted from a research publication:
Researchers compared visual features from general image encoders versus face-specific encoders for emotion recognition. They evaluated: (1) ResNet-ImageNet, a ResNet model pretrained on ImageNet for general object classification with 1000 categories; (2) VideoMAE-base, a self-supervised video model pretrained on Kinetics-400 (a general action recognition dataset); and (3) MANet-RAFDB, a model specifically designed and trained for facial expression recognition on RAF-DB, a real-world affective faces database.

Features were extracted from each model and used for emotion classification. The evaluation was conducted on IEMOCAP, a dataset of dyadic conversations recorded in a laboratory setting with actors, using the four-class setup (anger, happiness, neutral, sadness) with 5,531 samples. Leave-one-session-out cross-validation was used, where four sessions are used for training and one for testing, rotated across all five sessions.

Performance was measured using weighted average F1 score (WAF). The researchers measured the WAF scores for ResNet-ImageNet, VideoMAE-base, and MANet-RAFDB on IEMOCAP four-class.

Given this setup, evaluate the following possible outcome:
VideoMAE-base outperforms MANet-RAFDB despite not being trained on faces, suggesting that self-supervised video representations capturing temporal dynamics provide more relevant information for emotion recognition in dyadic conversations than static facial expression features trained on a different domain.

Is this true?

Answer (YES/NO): NO